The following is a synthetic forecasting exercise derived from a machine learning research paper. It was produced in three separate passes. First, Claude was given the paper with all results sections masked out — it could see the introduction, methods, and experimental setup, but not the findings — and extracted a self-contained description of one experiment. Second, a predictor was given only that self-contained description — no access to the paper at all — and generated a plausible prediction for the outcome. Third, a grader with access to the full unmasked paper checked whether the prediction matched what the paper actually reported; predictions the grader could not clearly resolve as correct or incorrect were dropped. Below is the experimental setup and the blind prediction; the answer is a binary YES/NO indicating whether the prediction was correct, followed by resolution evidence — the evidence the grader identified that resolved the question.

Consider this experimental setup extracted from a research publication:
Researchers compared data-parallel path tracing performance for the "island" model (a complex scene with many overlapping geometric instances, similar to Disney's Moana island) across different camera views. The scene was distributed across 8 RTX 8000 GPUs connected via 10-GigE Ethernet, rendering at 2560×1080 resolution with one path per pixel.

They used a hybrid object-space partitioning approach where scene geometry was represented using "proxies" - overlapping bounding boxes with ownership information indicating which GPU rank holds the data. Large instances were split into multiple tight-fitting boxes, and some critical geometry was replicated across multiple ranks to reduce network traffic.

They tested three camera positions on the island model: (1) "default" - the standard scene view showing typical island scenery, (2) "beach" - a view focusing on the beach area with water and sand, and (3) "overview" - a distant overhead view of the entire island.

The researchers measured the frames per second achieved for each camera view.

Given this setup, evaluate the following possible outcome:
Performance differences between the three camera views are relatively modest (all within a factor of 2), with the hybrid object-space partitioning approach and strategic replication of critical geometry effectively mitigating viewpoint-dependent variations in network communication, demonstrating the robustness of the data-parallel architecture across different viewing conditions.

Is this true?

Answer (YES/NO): NO